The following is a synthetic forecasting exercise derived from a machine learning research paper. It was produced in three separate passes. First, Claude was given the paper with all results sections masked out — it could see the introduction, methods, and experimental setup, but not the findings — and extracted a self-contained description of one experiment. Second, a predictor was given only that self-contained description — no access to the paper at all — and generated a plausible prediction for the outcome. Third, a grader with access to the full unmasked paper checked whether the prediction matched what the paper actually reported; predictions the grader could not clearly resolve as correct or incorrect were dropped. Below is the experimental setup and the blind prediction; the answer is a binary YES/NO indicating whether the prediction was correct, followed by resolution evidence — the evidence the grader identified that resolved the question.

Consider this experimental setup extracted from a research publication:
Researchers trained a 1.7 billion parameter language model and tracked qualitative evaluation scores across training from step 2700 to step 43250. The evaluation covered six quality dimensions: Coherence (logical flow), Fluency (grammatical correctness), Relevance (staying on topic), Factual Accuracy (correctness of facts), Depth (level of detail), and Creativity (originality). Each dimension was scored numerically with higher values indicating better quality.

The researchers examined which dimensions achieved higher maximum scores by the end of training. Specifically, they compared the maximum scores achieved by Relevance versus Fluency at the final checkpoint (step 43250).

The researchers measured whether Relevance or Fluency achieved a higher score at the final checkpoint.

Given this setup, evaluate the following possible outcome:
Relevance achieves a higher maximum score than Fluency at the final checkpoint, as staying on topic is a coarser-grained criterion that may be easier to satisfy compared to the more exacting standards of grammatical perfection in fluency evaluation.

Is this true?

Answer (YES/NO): YES